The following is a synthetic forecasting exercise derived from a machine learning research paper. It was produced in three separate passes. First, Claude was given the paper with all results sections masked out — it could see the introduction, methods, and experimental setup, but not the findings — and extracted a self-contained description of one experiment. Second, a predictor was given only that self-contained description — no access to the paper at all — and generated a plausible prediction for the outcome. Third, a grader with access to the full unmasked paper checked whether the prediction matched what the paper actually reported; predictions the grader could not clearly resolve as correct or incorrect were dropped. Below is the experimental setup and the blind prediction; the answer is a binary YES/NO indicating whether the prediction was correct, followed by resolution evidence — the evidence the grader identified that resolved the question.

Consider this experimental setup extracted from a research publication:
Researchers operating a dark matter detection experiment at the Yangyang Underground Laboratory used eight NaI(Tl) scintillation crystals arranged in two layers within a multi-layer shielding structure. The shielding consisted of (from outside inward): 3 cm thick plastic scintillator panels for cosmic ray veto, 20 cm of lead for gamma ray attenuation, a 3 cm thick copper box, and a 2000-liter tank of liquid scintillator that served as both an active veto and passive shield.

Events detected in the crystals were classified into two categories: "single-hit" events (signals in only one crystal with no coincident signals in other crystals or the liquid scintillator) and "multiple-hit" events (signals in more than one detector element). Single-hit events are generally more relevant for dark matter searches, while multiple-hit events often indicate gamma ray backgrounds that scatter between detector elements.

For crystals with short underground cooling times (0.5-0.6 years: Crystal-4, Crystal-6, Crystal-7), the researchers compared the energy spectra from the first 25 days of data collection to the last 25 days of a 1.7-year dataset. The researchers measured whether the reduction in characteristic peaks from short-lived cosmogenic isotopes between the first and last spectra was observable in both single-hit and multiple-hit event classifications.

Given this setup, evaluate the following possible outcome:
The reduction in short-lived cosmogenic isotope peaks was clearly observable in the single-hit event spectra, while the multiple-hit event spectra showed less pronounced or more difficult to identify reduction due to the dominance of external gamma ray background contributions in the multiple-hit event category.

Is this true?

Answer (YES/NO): NO